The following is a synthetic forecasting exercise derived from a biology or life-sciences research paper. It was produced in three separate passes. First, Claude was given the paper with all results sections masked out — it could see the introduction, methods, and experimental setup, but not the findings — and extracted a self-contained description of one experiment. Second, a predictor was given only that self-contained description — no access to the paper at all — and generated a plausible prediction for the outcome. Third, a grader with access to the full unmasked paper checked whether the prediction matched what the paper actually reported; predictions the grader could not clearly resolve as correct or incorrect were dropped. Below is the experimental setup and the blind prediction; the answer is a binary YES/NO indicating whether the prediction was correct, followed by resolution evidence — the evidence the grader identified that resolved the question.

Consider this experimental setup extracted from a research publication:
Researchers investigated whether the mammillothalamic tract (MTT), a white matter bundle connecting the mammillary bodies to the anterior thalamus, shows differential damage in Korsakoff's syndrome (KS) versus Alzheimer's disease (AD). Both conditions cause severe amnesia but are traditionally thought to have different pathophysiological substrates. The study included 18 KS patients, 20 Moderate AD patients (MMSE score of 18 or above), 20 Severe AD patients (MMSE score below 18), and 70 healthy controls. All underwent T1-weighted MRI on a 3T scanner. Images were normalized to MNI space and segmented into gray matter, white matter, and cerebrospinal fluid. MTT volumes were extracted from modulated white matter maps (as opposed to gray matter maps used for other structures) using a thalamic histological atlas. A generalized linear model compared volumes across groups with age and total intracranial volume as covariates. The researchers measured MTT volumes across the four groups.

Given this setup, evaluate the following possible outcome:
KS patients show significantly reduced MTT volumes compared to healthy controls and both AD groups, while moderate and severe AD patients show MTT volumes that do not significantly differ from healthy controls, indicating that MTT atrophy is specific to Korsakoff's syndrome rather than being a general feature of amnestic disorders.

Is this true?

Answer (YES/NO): YES